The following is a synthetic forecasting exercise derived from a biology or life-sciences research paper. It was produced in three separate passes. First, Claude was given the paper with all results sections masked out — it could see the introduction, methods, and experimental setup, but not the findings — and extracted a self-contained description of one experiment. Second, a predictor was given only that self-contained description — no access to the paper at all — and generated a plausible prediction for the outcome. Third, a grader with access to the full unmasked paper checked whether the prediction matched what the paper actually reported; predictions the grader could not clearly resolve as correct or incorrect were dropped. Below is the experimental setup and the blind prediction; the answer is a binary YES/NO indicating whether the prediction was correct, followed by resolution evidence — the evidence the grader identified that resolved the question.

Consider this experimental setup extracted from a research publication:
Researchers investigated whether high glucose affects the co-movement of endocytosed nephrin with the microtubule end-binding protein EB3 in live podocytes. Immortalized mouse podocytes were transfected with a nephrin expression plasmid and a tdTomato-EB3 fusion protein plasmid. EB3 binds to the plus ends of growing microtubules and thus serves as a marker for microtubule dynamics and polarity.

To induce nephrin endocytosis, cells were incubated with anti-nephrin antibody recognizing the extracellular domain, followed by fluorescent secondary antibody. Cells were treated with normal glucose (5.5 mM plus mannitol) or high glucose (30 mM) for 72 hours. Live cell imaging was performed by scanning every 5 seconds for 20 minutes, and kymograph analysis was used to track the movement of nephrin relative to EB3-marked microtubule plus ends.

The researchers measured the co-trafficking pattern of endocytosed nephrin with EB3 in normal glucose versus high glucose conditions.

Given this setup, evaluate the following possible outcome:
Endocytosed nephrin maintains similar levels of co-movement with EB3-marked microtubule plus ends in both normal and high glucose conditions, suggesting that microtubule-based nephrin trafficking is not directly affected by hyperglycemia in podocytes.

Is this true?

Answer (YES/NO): NO